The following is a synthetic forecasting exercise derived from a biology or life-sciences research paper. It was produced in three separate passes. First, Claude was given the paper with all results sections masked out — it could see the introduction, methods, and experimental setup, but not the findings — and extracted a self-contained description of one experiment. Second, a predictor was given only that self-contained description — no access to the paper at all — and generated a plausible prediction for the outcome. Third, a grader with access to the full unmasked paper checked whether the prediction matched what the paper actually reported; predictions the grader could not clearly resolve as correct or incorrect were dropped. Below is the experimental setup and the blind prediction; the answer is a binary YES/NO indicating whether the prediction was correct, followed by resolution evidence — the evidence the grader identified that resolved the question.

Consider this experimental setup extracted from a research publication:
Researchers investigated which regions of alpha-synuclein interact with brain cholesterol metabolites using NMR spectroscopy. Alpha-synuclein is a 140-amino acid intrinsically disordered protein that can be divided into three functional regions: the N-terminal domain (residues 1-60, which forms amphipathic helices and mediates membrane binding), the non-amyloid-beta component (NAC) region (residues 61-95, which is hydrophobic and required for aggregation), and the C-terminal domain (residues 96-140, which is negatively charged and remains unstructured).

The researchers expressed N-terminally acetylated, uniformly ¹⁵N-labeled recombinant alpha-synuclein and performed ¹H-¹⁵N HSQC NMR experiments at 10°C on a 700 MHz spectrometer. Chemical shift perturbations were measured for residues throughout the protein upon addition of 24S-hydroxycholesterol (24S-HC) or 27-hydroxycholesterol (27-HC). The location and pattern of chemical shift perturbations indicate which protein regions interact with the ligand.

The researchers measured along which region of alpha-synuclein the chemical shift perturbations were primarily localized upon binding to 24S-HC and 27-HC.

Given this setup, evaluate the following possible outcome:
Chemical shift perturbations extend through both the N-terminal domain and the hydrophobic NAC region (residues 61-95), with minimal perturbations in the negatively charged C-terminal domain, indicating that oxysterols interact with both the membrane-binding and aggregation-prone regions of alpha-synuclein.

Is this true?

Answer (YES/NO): YES